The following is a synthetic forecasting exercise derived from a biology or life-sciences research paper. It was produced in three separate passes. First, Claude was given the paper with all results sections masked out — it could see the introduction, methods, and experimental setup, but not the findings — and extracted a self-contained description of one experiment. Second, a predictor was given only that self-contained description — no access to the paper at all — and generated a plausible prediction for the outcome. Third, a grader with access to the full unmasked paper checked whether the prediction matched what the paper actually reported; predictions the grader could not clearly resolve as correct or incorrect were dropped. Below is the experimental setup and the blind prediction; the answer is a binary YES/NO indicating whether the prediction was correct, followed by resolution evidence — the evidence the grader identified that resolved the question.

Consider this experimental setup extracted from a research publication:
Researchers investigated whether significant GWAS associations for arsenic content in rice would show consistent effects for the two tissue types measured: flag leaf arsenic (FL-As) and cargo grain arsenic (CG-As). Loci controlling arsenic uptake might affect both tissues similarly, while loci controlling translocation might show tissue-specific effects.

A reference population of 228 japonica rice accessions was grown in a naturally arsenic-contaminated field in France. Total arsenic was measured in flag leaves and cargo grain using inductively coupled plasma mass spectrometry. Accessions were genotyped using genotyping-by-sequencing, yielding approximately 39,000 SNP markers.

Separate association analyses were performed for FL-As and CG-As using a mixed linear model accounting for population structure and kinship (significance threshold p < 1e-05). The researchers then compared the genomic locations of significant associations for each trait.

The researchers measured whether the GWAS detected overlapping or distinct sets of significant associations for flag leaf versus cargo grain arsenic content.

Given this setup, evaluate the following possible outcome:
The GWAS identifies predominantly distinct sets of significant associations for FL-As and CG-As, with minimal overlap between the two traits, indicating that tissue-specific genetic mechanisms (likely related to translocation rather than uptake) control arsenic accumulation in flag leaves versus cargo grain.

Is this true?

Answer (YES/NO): NO